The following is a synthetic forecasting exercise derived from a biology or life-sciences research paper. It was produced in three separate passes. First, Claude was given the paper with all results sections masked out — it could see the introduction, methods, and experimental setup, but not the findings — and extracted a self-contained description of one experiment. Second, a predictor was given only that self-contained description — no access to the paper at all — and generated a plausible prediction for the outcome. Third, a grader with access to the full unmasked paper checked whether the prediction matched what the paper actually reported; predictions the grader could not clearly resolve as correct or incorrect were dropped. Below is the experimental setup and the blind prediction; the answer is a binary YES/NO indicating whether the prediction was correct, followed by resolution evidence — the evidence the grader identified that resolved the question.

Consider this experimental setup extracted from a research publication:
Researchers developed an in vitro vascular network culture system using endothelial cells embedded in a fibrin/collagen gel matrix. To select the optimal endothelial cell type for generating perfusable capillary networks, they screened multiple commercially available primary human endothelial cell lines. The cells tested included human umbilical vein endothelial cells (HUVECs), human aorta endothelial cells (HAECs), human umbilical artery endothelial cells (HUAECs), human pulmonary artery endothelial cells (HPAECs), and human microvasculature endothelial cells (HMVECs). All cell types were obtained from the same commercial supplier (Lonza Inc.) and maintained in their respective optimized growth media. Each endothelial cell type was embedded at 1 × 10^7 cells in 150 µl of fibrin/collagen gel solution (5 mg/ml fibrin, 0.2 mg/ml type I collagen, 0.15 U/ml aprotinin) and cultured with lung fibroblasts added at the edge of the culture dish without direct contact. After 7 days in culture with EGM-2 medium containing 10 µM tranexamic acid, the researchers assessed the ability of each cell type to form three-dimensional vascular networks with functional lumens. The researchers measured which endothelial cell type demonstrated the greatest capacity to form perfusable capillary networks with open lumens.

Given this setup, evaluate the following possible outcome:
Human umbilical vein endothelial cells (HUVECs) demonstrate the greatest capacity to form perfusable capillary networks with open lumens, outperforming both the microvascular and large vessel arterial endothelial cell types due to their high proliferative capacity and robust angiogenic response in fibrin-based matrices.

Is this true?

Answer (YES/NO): NO